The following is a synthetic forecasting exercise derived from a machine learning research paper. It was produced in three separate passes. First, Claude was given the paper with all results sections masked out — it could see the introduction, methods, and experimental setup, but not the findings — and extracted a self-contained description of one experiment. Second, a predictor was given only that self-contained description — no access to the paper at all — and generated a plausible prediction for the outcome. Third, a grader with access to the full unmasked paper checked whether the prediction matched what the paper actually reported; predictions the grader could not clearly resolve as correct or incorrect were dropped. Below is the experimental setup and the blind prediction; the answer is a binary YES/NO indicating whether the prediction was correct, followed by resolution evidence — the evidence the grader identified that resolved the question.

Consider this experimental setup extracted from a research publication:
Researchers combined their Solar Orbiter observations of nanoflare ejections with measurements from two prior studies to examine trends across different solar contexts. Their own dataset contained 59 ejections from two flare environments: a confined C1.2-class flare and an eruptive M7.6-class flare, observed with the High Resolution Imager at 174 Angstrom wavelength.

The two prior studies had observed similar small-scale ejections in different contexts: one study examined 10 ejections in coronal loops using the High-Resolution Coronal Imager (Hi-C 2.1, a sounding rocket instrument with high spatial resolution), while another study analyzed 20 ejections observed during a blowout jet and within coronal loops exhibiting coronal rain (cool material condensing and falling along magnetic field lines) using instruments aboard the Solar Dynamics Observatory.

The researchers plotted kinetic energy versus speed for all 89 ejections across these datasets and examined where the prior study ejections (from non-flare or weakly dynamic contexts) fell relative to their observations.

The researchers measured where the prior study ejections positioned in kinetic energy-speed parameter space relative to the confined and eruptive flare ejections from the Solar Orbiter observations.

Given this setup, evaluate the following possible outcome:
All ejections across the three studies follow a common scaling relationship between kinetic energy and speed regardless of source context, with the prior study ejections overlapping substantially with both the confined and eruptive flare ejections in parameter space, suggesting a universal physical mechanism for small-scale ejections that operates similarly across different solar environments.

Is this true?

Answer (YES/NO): NO